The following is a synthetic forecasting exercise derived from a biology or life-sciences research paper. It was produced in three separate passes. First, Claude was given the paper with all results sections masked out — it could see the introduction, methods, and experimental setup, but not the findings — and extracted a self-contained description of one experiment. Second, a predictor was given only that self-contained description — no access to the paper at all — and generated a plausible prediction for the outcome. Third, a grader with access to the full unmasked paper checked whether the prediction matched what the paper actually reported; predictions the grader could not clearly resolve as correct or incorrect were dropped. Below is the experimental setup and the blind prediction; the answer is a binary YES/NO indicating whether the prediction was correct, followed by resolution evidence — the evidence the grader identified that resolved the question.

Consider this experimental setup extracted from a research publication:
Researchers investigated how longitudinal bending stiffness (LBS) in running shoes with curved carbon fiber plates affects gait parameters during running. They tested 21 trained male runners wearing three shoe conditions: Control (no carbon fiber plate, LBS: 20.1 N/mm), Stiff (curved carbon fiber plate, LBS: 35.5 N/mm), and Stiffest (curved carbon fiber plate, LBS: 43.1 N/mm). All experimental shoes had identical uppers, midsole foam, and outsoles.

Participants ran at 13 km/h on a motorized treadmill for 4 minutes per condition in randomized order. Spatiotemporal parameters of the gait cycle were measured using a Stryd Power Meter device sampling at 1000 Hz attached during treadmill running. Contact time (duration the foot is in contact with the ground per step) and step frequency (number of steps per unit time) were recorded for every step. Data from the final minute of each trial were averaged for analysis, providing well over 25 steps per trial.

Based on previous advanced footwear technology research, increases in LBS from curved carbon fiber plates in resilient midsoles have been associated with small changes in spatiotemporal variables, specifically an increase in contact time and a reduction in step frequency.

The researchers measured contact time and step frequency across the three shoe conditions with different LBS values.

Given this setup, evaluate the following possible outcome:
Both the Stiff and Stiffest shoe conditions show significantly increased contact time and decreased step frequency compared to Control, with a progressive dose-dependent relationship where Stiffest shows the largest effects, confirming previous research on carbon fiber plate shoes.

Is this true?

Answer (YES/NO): NO